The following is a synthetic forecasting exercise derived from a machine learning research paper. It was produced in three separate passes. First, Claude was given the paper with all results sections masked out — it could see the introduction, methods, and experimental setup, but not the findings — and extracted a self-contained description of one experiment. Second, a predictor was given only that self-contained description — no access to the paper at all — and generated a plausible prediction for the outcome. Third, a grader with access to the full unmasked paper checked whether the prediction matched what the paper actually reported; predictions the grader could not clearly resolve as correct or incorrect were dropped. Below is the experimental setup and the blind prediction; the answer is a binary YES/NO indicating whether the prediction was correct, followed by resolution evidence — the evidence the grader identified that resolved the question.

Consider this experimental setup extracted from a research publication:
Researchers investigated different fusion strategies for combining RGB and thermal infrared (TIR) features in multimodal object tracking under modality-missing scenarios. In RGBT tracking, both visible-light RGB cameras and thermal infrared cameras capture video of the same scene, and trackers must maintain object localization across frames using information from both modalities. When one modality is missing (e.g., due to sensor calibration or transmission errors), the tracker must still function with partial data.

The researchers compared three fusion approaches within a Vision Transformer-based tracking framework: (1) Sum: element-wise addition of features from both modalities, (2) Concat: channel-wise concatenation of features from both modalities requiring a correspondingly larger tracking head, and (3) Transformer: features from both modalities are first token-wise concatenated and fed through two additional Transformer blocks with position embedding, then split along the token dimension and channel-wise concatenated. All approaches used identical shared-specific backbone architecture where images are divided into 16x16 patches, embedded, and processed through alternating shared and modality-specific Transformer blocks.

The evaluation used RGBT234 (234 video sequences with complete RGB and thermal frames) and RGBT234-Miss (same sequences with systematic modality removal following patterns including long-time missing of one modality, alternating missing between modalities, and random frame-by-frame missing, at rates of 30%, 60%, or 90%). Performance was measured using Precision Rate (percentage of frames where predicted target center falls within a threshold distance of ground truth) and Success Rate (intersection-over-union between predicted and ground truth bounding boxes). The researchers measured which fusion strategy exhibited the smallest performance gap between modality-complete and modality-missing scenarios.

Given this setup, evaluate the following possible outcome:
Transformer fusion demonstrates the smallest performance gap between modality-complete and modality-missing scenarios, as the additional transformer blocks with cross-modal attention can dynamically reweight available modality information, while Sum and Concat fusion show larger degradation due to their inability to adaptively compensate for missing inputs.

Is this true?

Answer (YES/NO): NO